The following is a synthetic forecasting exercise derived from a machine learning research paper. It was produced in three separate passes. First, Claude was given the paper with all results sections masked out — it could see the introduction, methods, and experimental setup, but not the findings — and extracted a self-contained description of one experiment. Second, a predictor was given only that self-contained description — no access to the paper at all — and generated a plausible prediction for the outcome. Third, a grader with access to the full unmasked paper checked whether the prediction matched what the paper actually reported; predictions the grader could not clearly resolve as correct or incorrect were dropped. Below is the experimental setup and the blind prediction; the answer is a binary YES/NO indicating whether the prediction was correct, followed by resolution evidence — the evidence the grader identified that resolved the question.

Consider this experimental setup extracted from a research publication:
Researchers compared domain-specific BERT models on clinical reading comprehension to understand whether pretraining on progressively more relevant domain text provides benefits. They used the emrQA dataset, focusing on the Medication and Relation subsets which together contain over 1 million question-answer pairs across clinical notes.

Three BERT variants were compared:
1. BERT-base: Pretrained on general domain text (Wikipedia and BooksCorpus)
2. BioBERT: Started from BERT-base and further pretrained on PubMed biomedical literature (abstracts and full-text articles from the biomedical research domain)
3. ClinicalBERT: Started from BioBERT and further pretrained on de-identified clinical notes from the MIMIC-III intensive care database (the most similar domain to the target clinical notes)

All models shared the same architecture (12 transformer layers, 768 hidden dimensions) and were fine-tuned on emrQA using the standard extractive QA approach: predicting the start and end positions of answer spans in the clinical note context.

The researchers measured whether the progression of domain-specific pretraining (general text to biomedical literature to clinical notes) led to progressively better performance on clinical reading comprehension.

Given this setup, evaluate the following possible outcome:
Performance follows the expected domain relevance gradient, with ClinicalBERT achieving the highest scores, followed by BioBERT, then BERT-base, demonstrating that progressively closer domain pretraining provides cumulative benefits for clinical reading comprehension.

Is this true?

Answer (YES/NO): NO